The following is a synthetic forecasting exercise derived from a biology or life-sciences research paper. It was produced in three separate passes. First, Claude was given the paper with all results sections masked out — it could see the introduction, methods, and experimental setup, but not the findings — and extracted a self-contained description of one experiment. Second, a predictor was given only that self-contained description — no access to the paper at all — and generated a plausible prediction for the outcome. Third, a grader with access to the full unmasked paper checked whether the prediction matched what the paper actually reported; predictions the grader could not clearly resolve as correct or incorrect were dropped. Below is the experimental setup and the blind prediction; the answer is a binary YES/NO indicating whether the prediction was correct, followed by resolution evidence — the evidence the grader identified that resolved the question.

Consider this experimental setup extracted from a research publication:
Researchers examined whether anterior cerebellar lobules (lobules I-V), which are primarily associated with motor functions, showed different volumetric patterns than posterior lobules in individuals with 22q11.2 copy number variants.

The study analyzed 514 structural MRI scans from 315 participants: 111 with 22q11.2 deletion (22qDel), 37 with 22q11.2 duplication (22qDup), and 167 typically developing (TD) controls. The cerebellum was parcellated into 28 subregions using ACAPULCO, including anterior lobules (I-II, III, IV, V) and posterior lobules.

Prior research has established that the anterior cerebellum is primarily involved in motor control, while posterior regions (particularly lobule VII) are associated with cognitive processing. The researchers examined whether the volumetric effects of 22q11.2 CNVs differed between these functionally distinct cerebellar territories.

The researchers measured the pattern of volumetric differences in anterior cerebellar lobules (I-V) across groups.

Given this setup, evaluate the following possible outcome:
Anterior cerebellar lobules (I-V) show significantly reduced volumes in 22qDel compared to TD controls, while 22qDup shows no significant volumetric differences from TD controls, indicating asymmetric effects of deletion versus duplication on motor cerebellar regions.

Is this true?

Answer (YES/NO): NO